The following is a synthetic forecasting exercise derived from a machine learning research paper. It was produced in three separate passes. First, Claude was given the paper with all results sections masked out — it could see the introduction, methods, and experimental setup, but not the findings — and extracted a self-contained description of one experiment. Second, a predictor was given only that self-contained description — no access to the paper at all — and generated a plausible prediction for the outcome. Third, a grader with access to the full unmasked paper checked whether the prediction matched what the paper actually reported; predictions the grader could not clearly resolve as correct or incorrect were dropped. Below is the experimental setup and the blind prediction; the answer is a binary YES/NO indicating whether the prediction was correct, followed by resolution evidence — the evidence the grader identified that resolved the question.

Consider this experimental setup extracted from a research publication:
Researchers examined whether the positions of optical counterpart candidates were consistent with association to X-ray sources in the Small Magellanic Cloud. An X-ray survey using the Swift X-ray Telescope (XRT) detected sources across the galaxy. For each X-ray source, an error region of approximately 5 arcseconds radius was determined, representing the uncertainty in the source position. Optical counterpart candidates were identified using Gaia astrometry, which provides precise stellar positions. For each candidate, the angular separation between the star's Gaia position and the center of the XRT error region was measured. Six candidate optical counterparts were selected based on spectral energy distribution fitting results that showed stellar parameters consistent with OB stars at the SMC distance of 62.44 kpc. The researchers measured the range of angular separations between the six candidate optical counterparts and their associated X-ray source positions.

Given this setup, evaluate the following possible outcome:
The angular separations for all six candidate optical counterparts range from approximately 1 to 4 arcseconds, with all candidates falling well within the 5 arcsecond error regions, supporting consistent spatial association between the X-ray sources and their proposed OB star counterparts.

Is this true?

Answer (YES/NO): YES